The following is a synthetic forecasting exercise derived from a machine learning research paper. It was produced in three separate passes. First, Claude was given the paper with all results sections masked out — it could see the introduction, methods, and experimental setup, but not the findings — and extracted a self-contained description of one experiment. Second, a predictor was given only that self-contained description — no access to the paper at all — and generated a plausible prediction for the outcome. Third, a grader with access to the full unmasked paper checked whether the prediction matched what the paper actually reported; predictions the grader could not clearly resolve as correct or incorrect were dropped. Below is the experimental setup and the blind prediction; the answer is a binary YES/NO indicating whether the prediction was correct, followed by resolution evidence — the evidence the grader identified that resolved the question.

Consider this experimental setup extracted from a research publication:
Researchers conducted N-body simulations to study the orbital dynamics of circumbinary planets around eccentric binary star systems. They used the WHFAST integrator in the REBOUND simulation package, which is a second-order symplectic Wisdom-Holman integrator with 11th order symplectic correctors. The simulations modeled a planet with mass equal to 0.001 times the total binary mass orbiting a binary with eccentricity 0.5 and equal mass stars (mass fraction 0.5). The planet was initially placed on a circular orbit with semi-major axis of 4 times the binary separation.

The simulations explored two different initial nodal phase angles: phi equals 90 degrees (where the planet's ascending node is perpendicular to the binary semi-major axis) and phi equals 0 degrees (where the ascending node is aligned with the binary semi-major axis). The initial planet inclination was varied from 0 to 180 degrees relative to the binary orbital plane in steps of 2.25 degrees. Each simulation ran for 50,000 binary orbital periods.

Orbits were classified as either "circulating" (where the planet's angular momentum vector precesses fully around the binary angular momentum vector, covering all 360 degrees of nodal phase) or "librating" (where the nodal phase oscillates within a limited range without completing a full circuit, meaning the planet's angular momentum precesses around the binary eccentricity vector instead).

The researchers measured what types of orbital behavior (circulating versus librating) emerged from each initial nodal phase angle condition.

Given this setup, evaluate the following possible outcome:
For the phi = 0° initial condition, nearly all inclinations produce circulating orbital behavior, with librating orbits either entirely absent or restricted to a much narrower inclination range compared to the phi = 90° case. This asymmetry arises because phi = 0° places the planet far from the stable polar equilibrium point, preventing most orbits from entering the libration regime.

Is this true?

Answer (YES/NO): YES